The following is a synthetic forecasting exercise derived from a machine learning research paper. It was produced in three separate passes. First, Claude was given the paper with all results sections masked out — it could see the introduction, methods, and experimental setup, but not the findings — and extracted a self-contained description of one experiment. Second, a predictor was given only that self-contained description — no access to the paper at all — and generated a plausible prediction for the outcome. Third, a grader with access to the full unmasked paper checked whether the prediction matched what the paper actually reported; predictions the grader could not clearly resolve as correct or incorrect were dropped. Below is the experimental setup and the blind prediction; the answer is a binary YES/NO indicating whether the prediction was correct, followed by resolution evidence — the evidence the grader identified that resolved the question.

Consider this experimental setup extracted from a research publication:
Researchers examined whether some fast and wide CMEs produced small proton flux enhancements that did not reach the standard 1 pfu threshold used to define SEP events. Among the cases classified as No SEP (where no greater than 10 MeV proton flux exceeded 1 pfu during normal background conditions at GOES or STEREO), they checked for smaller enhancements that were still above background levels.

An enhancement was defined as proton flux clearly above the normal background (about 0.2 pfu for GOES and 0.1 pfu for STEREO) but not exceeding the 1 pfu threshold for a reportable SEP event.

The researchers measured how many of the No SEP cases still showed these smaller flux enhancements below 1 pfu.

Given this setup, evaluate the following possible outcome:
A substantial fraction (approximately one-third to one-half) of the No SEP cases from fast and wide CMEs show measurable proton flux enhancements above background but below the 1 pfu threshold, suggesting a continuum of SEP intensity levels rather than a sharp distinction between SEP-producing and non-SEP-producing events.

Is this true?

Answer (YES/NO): NO